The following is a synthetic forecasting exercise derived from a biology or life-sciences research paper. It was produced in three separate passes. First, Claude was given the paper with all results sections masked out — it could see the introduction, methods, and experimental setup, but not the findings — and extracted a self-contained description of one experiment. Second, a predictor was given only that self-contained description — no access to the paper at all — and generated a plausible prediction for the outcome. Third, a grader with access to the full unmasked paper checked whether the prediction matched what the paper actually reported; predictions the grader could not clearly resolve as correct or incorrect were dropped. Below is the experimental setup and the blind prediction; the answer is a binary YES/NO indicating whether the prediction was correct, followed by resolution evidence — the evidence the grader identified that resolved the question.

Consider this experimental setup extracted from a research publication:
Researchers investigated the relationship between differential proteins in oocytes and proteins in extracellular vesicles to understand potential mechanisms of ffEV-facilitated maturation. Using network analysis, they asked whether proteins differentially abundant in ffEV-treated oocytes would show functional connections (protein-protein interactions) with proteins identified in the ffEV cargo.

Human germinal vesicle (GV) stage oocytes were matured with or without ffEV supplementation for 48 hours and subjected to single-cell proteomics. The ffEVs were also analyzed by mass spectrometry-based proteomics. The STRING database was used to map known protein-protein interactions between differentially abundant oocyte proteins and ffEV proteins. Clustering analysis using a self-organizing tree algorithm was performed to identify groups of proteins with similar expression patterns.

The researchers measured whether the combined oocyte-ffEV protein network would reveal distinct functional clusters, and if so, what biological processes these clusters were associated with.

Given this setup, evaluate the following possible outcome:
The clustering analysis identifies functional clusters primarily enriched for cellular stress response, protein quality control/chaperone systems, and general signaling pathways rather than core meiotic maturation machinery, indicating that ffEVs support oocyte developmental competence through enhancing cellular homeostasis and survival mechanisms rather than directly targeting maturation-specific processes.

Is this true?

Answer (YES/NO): NO